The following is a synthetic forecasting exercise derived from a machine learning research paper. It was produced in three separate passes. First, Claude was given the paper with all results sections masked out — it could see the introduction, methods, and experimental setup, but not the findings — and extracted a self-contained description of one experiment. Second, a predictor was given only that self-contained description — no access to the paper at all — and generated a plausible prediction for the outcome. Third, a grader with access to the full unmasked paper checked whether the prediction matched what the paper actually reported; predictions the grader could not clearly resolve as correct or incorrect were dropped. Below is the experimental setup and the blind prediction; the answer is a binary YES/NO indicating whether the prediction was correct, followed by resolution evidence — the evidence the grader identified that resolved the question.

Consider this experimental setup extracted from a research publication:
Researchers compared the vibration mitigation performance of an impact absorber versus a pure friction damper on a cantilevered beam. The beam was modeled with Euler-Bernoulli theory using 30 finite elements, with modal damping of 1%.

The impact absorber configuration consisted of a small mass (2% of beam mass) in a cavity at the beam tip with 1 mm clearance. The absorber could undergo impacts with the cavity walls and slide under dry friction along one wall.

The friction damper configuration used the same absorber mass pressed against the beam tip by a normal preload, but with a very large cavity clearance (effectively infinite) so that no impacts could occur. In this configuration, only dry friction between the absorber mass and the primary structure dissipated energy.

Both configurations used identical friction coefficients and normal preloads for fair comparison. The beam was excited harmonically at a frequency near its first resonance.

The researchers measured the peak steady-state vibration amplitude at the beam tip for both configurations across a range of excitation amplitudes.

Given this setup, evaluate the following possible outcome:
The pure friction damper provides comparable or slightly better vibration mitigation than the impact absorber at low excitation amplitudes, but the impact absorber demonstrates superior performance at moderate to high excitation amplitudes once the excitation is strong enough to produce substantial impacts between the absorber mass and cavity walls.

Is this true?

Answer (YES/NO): YES